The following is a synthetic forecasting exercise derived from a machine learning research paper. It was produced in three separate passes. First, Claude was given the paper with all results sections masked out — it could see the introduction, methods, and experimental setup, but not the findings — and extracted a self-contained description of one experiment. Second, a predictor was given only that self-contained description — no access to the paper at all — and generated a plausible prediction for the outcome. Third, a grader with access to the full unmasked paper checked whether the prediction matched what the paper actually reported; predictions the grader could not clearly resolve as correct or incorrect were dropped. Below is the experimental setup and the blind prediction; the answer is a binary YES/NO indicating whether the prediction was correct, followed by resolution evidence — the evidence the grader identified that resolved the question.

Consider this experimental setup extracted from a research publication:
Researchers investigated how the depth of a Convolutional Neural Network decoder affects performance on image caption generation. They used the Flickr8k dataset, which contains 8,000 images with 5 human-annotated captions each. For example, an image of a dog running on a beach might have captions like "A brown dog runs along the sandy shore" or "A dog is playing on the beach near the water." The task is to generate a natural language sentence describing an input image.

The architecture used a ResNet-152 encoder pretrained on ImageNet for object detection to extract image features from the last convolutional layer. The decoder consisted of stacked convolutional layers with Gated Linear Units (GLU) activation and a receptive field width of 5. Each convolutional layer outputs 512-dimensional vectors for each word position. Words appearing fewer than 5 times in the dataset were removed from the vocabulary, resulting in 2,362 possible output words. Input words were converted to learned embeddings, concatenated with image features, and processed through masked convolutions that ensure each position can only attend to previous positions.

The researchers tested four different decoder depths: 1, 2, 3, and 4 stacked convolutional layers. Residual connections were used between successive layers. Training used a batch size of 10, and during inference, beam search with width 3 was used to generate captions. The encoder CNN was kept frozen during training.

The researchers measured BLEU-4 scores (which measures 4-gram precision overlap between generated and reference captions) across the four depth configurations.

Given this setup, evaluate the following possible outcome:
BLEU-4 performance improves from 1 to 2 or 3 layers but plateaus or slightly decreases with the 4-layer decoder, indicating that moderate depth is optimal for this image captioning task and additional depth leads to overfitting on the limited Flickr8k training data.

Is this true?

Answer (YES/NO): NO